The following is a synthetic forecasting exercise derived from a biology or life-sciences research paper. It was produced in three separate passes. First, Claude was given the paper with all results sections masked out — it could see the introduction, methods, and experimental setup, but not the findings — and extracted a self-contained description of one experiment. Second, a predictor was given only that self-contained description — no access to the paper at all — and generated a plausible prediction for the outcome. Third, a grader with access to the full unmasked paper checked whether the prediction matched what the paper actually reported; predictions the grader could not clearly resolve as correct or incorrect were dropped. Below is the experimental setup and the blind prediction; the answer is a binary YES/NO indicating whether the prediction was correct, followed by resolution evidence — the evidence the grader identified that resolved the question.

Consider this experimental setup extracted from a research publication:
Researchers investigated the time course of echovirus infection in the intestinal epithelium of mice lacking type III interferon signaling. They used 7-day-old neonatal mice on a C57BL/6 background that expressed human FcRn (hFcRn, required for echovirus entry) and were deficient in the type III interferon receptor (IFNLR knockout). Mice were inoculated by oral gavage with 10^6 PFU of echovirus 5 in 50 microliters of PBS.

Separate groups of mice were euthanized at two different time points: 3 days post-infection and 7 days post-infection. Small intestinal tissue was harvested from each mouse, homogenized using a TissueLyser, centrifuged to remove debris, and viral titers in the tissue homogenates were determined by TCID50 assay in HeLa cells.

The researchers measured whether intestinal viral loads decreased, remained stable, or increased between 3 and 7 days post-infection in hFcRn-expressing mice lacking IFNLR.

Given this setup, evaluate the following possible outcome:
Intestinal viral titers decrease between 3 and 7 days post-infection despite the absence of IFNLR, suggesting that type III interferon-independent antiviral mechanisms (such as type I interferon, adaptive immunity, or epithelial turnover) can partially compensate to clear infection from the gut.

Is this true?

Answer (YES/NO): NO